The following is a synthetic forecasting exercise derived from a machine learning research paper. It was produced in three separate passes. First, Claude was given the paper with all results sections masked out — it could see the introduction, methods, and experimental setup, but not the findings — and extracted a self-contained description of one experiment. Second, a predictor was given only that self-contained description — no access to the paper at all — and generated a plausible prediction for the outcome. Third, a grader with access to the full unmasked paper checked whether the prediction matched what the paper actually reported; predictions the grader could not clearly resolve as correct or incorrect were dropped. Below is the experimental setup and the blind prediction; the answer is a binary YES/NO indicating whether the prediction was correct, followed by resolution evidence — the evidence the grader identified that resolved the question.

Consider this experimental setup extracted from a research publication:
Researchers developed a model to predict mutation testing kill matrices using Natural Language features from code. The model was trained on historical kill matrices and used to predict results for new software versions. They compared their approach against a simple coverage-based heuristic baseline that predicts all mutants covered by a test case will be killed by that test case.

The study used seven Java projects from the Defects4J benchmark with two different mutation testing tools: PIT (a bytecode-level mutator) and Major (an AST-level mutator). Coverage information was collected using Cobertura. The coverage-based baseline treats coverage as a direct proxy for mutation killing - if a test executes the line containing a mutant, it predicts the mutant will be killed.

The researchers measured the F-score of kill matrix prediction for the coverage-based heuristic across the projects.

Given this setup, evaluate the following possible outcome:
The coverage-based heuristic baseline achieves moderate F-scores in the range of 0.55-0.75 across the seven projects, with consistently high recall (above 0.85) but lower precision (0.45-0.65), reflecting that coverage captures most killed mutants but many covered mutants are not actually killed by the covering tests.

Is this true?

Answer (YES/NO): NO